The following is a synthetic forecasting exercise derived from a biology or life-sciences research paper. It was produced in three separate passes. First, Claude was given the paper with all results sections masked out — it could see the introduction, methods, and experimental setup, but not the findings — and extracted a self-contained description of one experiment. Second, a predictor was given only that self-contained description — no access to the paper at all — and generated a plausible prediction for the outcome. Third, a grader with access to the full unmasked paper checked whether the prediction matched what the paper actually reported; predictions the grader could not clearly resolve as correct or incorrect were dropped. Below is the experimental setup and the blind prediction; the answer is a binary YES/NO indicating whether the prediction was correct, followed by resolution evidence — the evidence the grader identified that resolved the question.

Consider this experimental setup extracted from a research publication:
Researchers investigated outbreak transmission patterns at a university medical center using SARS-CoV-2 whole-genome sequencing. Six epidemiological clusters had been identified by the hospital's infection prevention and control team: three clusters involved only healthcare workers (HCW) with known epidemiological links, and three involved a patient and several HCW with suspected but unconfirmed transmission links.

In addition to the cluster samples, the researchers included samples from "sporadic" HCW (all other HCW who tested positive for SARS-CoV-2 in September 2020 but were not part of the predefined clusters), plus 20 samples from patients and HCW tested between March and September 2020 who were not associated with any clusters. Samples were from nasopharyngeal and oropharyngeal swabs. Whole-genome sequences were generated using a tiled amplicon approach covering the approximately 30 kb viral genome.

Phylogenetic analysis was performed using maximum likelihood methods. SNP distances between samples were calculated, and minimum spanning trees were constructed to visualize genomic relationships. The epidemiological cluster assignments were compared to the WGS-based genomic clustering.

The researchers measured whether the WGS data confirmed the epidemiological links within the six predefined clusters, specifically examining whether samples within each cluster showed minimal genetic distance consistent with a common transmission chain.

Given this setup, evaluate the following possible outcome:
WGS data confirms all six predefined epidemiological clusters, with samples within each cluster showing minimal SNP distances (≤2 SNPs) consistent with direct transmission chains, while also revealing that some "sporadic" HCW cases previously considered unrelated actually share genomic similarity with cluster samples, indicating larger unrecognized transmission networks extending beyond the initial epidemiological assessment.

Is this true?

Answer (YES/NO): NO